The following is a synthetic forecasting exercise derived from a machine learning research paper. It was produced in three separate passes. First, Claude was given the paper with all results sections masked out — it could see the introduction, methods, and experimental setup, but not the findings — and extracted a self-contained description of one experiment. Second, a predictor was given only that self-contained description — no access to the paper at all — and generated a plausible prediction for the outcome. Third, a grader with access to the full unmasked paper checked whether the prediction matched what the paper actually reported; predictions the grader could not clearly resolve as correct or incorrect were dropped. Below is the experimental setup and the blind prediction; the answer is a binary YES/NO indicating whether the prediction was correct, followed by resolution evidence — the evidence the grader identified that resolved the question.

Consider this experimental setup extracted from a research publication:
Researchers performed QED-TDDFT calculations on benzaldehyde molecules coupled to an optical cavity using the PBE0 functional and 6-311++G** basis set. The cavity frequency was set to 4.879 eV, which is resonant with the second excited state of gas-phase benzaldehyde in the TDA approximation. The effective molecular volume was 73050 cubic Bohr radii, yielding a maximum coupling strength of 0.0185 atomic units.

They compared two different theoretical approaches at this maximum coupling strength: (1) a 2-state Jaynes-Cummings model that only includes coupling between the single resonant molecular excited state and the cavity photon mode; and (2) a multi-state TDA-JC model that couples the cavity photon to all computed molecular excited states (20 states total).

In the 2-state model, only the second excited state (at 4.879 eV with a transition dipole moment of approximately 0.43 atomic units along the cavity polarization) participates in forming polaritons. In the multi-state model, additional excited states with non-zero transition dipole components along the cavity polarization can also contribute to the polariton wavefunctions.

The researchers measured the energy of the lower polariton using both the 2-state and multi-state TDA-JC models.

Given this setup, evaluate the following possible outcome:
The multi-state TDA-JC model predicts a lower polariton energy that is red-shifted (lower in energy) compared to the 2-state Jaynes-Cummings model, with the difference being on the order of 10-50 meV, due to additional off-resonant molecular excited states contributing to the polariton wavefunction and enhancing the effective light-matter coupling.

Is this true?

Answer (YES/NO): NO